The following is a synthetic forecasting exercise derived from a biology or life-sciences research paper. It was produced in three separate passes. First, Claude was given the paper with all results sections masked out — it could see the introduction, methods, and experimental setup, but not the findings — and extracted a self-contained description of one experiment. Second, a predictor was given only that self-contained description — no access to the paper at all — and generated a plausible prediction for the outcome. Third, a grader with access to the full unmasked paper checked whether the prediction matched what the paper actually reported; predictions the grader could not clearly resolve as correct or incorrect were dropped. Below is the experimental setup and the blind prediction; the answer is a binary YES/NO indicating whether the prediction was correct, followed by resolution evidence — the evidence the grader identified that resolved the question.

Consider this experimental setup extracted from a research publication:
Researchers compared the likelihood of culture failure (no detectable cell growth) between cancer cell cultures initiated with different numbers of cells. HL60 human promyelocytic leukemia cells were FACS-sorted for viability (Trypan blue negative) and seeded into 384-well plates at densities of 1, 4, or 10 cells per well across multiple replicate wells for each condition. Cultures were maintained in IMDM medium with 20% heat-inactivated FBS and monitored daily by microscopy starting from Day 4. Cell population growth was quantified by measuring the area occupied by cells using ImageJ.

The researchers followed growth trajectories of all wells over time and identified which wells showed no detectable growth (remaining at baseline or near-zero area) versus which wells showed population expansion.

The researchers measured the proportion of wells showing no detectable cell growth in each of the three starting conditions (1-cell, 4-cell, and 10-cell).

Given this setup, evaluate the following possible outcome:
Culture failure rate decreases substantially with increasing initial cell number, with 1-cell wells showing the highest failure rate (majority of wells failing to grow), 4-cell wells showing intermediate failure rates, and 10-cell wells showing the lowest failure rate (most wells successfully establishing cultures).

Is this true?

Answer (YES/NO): NO